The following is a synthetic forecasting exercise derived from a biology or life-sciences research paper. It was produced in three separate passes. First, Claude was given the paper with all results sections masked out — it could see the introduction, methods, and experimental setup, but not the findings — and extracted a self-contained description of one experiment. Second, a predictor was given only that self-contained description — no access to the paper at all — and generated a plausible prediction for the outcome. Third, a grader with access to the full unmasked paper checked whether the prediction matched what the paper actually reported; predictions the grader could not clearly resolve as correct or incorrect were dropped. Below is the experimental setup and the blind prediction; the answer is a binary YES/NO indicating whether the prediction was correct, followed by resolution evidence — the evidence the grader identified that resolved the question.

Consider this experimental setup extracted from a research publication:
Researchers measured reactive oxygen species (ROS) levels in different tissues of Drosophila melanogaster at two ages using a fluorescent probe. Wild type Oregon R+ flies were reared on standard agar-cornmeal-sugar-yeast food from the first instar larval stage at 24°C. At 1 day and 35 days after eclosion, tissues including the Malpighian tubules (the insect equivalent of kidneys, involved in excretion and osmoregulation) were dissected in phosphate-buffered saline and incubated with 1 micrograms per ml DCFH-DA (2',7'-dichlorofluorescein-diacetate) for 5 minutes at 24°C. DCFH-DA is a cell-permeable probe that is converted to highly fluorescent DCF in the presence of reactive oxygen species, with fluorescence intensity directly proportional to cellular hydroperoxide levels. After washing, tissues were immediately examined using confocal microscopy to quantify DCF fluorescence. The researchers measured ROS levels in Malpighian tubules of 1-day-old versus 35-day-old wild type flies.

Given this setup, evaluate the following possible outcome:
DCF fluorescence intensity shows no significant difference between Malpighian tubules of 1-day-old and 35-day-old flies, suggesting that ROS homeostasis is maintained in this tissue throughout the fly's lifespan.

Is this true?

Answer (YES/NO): NO